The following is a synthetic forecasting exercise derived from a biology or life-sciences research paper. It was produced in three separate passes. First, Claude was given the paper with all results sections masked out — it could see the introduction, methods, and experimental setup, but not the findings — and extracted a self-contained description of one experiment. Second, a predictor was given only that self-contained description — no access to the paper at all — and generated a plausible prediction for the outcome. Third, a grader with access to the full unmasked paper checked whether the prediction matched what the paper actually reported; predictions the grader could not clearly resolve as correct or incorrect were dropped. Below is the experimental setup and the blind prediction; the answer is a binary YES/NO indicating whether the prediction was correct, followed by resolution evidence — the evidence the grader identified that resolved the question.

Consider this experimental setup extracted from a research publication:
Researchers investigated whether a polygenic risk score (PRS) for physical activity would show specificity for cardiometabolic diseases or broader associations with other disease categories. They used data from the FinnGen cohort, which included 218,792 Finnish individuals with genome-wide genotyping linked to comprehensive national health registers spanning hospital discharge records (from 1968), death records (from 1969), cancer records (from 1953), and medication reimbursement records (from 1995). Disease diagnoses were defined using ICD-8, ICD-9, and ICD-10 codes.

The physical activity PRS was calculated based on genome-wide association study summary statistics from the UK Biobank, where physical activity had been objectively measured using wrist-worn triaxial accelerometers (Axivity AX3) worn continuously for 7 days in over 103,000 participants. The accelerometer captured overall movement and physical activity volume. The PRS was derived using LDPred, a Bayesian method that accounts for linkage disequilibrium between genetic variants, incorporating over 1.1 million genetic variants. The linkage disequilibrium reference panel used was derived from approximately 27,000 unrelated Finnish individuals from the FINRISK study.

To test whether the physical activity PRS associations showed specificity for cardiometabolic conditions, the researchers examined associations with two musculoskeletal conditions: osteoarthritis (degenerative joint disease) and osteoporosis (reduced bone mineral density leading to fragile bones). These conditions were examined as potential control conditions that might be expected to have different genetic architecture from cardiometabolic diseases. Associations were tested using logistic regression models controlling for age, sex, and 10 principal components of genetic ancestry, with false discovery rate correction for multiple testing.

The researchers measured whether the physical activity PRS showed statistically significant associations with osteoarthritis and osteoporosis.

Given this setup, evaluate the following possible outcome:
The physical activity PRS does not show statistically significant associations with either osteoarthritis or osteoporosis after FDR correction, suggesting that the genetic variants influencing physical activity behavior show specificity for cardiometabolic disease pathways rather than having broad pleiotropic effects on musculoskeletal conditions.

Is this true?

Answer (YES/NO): YES